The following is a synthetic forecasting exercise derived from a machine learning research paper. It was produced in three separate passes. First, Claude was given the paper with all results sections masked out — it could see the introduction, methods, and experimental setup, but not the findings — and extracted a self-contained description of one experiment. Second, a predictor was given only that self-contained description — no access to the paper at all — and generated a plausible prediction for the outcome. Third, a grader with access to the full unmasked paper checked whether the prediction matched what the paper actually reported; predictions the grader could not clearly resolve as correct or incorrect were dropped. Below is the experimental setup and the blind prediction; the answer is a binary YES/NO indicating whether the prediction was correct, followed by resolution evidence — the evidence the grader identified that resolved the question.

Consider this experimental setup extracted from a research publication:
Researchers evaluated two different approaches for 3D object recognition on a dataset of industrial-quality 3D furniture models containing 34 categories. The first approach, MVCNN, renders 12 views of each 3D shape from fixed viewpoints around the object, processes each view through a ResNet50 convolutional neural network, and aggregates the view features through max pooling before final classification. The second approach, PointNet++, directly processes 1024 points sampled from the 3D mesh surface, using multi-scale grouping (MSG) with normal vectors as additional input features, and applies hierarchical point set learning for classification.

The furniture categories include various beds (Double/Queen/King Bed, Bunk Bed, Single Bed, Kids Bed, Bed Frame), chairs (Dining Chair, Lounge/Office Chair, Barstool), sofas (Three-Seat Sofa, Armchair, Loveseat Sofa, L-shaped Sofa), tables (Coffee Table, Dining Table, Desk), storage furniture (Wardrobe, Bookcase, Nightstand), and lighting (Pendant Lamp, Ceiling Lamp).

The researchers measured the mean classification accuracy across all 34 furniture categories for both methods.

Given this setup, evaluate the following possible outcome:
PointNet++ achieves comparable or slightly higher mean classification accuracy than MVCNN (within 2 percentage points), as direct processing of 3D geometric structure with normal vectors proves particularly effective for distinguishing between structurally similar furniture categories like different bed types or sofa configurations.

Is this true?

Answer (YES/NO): YES